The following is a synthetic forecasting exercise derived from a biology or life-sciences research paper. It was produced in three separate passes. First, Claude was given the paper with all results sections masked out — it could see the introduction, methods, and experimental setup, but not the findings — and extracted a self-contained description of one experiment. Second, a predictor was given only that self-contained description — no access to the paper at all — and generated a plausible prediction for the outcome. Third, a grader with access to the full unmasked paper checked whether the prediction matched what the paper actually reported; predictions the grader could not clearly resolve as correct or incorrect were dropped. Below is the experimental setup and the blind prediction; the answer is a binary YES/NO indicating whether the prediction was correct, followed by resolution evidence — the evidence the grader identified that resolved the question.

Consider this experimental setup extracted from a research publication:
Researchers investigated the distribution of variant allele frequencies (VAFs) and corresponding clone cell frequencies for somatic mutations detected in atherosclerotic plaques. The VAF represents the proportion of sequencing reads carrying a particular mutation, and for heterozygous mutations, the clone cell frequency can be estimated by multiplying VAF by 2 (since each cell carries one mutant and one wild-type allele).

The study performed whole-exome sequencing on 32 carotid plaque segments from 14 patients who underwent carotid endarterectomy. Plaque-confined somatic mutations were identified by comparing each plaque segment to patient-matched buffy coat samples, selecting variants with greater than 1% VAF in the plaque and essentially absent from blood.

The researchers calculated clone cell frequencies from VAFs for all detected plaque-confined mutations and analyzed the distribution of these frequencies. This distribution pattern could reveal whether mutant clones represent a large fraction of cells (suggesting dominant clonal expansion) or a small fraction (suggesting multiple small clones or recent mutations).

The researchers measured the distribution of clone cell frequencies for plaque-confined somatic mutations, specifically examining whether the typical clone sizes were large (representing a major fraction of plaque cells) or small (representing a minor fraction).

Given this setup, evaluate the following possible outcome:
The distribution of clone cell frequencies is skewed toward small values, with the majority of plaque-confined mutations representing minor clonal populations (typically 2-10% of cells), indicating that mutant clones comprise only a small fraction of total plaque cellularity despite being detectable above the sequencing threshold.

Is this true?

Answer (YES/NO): YES